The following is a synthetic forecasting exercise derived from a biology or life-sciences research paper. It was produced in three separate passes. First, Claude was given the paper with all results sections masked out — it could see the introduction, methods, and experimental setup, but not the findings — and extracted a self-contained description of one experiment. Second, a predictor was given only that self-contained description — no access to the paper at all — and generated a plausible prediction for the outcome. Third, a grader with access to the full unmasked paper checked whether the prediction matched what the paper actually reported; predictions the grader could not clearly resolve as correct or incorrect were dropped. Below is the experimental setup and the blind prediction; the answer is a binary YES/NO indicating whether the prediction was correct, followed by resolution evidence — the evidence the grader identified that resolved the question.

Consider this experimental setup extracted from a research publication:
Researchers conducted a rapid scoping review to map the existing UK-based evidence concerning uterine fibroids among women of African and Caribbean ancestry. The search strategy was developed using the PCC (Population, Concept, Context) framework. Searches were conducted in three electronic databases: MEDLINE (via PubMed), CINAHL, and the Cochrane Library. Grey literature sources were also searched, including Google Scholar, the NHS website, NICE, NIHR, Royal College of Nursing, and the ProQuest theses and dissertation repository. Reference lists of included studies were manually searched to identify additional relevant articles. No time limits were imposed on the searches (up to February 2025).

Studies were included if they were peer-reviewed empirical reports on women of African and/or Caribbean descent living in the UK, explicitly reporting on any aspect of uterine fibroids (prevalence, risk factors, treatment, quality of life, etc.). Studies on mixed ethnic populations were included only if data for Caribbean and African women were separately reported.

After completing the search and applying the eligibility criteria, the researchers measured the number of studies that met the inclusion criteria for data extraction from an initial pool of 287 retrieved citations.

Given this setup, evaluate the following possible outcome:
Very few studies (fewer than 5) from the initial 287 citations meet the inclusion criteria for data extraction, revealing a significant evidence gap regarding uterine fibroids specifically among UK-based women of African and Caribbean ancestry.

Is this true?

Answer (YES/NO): NO